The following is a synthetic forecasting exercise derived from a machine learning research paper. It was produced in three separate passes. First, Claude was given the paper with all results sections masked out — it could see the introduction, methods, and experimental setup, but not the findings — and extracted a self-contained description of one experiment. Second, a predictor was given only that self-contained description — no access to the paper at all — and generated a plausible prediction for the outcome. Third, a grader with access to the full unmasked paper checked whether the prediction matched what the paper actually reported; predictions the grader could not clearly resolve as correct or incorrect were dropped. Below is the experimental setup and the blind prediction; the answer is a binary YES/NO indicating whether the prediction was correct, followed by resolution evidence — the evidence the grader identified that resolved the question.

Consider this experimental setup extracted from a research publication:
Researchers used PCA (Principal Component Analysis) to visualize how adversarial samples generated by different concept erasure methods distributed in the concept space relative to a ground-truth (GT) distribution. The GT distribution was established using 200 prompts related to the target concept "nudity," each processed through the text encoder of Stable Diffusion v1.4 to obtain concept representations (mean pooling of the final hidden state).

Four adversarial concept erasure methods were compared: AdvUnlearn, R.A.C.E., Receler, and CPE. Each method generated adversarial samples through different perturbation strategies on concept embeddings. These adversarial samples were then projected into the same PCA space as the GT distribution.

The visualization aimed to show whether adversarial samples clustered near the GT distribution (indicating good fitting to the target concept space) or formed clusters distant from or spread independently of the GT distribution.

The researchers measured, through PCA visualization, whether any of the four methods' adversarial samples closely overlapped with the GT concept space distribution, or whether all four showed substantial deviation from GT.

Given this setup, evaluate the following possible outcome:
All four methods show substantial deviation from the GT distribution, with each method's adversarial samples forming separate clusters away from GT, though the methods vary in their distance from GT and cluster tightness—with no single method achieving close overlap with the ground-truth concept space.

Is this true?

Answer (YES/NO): YES